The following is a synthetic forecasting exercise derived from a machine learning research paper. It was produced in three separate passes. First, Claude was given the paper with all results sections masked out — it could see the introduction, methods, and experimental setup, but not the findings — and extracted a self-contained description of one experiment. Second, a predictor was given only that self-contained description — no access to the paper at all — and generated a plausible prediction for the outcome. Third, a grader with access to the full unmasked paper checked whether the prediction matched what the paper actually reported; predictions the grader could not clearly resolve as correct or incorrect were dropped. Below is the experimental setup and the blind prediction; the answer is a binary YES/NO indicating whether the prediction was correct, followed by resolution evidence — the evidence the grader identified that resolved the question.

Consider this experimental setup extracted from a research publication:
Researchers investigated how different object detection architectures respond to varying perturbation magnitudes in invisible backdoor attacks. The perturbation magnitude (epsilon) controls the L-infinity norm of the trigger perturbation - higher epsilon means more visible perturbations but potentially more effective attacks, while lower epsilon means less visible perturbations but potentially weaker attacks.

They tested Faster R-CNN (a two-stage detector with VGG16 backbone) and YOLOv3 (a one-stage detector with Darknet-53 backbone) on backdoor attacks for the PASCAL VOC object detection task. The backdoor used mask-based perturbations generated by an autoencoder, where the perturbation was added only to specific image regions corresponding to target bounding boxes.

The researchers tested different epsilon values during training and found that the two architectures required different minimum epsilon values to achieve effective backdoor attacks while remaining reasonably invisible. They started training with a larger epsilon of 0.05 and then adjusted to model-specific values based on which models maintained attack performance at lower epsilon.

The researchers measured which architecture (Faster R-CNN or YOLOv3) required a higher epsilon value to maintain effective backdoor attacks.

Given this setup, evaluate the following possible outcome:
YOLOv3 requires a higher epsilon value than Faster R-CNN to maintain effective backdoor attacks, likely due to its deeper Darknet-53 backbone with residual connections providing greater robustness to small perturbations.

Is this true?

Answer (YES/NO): NO